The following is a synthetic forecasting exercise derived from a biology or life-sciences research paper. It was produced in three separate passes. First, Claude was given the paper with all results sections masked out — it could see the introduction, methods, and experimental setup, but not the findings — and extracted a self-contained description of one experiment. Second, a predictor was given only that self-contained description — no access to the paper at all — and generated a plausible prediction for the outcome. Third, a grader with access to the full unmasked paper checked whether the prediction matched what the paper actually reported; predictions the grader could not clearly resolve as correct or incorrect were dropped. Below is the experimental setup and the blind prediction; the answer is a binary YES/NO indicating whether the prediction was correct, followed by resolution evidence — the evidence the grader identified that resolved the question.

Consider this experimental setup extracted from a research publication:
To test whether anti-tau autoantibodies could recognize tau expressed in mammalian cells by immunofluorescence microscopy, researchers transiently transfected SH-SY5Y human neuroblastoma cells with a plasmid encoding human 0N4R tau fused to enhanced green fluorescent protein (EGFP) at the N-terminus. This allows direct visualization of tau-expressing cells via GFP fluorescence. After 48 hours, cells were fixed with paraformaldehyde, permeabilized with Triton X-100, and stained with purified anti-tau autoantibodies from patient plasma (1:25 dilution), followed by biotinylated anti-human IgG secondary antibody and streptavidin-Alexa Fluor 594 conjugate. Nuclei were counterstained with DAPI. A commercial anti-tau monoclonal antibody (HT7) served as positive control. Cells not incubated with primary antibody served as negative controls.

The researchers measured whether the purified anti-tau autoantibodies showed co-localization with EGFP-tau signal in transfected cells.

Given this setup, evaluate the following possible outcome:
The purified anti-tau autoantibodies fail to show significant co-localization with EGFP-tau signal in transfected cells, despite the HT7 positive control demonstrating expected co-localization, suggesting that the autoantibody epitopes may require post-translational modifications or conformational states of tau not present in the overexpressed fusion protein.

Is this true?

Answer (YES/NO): NO